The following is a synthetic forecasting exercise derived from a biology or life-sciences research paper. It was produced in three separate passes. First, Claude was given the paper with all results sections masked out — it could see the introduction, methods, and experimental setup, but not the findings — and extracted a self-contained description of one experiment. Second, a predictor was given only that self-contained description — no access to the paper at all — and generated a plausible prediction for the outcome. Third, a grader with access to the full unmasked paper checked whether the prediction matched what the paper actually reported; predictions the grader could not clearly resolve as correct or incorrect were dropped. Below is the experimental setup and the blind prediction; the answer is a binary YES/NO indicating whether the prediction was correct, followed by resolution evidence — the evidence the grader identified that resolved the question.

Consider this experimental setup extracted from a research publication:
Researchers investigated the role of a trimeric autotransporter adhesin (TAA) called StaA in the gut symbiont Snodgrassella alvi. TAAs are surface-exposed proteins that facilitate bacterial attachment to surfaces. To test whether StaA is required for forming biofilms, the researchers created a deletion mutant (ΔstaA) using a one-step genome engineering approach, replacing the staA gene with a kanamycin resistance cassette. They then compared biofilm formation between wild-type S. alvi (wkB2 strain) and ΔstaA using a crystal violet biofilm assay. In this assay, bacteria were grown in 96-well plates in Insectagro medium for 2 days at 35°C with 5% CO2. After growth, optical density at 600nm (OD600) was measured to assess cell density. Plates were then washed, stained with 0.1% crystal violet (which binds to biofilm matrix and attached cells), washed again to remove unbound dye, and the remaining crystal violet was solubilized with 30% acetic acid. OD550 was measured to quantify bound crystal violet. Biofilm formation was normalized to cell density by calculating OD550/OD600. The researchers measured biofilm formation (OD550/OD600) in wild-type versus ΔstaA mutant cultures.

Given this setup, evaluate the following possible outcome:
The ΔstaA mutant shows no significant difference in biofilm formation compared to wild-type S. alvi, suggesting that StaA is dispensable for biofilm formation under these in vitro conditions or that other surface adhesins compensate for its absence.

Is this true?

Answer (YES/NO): NO